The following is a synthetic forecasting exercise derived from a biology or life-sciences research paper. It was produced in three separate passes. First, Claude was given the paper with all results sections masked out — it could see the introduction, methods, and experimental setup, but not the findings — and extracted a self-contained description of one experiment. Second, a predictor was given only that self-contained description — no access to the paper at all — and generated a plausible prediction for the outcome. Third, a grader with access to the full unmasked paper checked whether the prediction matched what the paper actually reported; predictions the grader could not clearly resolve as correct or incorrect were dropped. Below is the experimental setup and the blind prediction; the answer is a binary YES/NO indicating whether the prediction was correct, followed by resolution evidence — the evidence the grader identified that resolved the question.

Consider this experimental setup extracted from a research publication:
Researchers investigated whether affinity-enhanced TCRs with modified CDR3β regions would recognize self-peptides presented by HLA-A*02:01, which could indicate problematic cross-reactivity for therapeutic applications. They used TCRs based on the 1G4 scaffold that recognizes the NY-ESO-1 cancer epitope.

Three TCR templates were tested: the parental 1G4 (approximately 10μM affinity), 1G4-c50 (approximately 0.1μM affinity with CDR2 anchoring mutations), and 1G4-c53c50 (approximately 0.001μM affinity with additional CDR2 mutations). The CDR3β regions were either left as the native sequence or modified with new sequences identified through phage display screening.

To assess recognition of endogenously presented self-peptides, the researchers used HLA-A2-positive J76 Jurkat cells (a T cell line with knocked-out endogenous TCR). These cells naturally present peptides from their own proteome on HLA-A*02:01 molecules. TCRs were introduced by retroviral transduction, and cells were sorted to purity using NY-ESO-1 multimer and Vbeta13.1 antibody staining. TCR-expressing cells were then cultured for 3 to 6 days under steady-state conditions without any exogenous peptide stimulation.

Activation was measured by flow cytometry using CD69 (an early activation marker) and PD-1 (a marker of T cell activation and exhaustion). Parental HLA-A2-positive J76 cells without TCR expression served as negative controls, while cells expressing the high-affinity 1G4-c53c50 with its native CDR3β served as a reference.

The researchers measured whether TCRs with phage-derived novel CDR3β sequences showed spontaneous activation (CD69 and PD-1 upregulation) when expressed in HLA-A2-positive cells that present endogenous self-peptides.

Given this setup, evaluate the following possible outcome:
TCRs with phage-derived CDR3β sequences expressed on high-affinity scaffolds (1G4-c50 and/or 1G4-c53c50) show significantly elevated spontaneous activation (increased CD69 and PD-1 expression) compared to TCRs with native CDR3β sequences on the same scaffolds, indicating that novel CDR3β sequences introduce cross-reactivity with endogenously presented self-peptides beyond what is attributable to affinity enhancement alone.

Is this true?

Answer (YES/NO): NO